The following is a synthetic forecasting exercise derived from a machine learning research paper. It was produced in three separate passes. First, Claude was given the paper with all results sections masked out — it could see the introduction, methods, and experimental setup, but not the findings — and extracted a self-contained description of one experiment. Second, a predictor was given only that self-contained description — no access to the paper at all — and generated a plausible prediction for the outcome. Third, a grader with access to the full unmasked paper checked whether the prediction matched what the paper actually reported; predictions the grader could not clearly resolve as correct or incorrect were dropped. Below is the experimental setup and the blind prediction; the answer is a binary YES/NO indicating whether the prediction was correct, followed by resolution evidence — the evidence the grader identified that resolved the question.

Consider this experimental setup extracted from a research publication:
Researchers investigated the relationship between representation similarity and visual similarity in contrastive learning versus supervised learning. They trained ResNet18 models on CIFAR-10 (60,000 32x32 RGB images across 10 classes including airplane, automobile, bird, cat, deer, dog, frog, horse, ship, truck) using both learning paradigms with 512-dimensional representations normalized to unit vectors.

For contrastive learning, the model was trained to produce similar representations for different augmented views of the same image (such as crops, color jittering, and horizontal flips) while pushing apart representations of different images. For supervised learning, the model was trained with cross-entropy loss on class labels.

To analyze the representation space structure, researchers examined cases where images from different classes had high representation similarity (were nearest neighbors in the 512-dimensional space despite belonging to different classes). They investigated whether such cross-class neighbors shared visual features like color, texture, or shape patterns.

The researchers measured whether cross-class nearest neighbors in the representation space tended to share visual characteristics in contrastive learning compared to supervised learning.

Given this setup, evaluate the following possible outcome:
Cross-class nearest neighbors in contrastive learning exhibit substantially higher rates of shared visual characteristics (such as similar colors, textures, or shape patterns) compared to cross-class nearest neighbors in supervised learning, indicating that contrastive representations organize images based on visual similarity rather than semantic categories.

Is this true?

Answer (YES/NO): YES